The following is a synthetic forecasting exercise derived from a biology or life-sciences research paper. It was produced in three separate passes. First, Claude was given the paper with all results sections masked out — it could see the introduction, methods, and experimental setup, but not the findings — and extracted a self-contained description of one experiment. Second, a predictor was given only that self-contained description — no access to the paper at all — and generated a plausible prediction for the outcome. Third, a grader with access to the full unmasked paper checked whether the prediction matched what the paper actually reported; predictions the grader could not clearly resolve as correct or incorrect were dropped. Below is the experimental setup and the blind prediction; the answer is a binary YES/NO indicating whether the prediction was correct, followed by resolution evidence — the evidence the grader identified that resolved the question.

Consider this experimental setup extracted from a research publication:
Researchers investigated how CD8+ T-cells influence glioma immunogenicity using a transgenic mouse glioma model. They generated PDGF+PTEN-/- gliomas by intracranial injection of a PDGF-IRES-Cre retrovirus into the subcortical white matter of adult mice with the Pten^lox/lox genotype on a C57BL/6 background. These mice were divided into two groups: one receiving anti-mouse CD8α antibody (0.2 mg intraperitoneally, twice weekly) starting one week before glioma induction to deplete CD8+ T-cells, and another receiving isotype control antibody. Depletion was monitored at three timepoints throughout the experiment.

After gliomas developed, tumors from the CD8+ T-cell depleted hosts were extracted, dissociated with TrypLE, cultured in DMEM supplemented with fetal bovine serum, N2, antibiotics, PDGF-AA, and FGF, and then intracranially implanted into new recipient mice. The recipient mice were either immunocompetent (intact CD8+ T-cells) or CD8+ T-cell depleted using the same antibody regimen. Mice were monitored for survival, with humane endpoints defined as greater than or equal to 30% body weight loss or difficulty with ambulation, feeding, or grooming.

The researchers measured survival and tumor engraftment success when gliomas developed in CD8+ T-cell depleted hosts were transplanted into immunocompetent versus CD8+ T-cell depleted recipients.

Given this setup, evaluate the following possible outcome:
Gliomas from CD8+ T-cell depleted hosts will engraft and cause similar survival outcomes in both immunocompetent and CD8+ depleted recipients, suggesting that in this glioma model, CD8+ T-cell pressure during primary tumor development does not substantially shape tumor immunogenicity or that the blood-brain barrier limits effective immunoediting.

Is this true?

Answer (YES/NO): NO